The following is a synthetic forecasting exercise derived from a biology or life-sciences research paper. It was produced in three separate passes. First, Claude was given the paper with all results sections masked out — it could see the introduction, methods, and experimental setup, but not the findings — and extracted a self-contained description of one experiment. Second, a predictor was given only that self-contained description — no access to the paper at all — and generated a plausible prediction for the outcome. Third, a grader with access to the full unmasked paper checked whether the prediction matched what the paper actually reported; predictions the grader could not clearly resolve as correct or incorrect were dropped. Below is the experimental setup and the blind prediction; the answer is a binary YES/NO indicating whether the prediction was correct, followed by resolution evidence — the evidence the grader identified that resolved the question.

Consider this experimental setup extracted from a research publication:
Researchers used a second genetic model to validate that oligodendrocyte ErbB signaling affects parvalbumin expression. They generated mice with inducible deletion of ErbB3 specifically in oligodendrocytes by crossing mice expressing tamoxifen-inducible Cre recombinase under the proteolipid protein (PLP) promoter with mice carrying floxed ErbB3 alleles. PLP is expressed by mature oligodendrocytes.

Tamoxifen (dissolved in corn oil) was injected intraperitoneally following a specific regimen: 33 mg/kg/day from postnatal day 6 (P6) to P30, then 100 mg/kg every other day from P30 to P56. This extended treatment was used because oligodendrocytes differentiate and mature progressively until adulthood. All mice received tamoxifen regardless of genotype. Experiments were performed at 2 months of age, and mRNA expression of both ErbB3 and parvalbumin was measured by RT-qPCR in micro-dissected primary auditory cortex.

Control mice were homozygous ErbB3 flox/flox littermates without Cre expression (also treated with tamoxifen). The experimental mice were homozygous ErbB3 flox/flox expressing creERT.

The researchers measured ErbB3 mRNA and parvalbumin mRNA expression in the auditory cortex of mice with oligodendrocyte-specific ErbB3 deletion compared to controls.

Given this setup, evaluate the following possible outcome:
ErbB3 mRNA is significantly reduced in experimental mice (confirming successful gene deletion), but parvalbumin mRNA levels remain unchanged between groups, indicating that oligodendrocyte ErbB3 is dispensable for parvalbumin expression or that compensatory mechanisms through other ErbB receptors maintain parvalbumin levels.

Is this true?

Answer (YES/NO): NO